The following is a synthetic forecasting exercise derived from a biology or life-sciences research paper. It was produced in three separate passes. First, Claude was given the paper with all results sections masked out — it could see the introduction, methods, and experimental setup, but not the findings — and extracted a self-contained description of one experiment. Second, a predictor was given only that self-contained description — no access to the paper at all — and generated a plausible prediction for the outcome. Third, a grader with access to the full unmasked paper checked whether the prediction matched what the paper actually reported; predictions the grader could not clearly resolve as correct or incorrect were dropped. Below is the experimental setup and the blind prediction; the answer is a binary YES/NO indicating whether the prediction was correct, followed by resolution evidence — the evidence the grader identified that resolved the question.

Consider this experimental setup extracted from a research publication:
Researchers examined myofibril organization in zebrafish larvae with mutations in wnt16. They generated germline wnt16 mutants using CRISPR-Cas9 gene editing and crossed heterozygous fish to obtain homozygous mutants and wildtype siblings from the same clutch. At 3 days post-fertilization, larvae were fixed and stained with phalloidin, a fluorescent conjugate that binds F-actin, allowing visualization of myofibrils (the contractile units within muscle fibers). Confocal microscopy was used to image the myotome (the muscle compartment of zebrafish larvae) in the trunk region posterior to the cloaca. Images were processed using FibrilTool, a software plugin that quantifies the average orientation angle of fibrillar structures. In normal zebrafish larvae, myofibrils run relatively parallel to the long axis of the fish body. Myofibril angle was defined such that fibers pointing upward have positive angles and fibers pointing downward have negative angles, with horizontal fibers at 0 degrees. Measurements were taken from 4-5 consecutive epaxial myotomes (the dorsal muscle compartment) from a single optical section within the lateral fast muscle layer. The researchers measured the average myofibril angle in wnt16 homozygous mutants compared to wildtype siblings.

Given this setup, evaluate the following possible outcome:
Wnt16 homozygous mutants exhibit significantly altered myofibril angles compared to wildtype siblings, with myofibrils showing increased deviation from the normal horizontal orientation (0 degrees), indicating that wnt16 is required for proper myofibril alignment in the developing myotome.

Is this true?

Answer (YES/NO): YES